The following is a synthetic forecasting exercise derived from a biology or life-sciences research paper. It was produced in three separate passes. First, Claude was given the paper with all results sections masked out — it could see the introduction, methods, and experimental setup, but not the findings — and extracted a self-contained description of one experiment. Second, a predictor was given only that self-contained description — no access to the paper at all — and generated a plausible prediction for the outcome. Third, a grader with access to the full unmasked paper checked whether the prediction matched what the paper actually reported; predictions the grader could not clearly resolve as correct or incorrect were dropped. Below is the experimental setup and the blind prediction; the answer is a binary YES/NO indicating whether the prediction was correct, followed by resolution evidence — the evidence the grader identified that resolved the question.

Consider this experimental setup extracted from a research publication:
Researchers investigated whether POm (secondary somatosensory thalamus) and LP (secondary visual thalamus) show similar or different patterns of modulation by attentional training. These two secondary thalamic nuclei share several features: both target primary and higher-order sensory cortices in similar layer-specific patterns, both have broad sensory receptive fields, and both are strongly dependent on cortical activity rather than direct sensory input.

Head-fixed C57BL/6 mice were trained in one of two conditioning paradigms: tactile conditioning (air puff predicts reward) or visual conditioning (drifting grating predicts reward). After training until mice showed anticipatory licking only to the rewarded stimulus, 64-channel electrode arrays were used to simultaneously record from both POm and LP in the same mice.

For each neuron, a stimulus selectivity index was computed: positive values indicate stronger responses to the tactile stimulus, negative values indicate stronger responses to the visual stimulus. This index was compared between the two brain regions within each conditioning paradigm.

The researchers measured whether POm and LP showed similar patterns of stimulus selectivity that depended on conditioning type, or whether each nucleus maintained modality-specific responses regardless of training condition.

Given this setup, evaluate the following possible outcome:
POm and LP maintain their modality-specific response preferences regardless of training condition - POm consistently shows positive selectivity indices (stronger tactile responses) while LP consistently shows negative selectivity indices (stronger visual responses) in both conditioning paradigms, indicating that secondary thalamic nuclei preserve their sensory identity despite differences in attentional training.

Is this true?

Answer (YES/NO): NO